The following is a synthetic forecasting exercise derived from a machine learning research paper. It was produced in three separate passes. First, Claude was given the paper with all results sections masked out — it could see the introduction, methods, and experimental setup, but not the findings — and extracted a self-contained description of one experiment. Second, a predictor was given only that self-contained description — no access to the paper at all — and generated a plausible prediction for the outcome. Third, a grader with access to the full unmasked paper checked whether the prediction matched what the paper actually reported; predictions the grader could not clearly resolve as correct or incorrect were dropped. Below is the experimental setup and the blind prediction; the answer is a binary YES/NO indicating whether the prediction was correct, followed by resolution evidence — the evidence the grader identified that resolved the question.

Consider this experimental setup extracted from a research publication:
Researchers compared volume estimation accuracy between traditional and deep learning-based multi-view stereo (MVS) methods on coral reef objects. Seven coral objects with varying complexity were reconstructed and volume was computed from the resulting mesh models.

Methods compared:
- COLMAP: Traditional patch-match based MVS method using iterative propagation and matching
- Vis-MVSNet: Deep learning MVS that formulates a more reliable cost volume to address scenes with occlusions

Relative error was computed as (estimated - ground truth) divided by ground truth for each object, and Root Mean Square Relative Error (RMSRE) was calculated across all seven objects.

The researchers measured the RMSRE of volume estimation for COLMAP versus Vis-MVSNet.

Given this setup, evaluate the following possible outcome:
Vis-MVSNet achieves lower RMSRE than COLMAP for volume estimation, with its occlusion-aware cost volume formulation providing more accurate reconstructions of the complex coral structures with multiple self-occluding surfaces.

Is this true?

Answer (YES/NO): YES